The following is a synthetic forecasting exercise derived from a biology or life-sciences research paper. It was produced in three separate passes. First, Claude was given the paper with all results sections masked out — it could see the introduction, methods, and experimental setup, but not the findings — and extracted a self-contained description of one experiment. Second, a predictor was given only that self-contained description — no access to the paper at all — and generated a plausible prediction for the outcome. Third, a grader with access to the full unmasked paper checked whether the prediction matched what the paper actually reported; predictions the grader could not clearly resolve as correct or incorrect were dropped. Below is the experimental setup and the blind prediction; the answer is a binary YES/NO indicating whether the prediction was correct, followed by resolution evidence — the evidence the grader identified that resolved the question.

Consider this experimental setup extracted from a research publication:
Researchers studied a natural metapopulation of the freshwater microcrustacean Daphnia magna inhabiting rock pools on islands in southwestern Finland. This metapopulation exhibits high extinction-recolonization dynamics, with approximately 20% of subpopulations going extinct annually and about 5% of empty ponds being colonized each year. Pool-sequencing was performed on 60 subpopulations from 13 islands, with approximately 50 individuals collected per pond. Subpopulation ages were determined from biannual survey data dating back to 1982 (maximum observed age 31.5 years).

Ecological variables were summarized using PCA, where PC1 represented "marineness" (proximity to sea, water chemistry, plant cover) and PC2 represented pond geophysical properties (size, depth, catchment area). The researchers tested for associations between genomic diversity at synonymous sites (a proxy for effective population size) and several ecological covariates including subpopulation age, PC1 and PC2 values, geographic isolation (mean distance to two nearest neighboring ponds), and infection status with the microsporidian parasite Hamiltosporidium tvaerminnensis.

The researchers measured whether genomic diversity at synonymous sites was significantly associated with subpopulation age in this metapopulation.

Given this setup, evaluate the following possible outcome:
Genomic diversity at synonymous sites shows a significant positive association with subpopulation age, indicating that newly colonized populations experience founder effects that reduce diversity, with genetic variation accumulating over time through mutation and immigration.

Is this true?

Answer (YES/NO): YES